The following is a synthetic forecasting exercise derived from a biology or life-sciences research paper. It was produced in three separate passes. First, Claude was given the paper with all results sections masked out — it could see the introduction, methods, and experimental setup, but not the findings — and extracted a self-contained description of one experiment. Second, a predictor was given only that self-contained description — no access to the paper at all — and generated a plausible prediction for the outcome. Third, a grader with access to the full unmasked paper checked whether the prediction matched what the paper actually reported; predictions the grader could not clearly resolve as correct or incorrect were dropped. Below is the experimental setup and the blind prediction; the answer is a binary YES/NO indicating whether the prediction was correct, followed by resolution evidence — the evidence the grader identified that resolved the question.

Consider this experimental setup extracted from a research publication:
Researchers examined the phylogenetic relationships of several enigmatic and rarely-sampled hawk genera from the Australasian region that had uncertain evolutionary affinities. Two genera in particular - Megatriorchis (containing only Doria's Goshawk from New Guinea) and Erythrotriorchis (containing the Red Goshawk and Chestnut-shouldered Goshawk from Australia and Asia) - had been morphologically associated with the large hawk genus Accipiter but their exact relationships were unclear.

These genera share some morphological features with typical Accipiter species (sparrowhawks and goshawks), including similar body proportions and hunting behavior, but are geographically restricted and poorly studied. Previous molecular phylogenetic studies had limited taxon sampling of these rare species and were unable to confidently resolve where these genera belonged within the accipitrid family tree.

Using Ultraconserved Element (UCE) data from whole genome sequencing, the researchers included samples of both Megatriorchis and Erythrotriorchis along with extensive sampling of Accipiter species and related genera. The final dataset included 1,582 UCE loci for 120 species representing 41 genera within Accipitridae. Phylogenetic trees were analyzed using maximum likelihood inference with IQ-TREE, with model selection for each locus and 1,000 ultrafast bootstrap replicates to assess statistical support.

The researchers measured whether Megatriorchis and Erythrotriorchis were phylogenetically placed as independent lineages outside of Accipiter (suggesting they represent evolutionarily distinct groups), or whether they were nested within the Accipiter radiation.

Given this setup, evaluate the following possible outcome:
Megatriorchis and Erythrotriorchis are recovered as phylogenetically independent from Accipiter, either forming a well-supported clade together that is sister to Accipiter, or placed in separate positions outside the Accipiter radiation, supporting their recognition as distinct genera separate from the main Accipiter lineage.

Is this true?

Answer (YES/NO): NO